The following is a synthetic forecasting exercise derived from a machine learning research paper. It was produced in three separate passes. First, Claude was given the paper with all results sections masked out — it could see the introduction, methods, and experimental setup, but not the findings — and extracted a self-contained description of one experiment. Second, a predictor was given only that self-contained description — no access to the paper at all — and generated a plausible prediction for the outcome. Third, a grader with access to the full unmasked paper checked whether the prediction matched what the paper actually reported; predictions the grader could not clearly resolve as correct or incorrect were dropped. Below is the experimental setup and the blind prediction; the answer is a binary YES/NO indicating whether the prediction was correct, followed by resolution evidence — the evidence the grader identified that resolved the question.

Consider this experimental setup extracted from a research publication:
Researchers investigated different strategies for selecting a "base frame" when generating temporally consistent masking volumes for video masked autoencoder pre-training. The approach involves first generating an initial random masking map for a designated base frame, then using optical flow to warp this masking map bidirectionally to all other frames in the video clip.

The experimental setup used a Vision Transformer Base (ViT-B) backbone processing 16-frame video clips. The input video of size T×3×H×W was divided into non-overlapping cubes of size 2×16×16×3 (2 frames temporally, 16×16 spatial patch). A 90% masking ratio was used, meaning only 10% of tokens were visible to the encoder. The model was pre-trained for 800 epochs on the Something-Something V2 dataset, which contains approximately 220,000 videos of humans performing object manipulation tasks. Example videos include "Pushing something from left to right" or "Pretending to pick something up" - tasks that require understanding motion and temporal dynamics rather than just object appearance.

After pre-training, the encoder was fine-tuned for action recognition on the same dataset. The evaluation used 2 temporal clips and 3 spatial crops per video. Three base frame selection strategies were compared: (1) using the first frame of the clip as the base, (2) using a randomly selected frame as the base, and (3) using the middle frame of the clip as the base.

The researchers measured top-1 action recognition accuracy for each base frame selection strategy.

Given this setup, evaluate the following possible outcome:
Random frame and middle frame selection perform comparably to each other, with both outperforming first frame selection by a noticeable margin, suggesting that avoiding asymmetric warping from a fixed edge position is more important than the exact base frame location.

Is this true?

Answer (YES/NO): NO